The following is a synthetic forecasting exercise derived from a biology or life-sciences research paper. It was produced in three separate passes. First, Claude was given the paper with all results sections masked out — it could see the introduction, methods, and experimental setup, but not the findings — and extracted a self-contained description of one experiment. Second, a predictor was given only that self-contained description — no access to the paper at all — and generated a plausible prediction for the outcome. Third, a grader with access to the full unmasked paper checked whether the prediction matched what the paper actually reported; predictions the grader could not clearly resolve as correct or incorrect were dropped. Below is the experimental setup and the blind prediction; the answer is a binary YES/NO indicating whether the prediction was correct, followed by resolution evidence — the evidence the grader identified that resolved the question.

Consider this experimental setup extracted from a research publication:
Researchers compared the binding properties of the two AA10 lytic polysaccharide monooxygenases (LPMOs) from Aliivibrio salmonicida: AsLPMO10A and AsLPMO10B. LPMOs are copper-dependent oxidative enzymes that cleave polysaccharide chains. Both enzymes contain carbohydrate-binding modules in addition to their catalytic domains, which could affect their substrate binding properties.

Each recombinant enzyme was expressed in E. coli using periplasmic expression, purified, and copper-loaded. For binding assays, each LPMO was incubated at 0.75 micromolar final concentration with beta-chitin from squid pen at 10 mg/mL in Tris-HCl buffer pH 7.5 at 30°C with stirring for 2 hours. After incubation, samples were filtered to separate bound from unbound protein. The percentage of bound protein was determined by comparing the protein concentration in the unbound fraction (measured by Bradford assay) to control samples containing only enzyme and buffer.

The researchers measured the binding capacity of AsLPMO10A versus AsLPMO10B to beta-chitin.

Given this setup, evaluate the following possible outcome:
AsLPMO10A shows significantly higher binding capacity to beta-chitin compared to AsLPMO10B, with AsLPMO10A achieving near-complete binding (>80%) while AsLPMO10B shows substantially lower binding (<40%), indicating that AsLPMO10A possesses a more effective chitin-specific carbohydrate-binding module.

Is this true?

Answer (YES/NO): NO